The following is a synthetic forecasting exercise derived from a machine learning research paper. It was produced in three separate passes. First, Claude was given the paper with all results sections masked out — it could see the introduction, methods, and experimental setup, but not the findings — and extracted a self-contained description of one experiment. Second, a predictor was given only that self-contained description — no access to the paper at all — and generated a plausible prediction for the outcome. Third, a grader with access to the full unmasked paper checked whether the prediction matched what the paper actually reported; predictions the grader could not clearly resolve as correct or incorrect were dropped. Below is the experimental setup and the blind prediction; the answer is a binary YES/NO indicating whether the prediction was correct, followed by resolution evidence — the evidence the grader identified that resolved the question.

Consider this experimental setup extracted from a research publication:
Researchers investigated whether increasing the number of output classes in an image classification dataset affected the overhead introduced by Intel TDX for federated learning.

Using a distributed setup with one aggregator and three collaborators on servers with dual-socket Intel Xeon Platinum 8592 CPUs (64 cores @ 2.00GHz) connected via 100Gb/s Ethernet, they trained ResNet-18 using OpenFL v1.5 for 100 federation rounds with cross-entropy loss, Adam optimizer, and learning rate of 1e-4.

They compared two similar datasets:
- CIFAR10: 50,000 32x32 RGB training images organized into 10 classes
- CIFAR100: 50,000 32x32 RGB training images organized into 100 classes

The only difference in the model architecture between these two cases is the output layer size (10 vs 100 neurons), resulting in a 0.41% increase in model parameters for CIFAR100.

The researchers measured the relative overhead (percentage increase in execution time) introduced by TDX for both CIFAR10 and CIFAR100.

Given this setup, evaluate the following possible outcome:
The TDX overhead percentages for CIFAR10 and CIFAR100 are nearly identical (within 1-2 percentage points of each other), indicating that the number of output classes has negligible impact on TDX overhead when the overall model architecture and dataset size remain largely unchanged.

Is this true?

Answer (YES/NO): NO